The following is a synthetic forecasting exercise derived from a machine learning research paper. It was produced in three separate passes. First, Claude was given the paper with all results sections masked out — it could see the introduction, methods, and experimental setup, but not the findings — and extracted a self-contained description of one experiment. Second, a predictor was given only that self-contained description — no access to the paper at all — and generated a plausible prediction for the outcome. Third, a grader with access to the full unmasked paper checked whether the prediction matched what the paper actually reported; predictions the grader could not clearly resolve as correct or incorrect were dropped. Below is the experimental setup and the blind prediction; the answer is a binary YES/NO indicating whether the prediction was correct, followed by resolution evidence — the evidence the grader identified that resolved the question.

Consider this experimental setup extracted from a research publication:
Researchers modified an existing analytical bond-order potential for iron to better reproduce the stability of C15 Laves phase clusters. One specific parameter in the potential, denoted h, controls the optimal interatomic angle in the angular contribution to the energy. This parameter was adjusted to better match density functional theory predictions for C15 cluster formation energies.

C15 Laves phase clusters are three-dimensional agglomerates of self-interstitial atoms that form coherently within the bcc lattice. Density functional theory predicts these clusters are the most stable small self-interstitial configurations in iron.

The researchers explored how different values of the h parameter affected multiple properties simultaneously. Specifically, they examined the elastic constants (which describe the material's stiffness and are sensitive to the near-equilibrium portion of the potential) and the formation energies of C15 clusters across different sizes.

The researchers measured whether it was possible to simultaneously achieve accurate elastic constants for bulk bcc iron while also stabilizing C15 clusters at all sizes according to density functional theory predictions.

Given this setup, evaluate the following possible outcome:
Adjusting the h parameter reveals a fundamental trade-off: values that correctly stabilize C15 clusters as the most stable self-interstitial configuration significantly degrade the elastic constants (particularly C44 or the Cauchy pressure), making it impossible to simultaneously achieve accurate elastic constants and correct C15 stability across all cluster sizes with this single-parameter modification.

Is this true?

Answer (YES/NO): NO